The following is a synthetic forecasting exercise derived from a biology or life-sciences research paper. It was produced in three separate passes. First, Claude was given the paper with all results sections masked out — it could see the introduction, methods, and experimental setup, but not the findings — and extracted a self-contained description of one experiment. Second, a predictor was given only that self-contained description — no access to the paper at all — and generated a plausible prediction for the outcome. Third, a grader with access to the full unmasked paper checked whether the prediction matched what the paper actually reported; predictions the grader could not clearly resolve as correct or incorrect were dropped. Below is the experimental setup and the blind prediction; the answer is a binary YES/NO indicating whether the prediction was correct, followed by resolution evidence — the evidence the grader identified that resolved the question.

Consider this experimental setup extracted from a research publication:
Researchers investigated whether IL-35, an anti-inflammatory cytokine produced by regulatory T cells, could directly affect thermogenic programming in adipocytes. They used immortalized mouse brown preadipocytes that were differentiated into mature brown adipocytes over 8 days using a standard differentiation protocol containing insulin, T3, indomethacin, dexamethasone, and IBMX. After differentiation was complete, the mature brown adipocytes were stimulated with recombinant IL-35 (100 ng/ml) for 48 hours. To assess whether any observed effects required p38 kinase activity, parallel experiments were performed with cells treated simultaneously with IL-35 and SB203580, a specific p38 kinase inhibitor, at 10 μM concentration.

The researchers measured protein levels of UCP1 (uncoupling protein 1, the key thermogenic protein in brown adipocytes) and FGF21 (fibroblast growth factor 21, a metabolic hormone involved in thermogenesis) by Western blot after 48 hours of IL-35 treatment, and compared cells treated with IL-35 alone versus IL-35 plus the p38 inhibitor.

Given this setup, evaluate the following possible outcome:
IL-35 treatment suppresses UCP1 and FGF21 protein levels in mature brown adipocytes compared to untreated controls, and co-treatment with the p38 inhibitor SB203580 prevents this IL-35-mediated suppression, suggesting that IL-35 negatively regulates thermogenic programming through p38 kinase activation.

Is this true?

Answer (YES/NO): NO